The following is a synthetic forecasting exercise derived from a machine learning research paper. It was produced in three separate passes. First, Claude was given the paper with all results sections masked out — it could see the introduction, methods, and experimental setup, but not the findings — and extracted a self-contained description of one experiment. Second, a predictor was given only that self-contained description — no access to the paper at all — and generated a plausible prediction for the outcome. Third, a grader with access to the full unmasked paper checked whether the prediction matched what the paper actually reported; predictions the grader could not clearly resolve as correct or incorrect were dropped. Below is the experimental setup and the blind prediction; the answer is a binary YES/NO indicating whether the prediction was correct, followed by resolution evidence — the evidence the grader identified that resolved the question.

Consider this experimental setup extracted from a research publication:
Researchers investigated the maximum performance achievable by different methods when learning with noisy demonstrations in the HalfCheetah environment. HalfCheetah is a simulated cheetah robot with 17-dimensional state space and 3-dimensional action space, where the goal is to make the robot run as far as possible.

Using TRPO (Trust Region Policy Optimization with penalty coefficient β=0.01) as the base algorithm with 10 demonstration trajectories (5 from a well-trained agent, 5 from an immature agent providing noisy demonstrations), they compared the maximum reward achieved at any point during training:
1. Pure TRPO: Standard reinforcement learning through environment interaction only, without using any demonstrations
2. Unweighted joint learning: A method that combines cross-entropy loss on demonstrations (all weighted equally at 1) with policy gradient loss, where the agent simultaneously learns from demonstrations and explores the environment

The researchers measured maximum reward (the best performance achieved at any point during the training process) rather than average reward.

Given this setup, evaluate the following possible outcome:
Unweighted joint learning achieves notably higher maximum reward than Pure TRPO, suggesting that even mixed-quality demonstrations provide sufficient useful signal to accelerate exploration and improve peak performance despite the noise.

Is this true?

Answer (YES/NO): YES